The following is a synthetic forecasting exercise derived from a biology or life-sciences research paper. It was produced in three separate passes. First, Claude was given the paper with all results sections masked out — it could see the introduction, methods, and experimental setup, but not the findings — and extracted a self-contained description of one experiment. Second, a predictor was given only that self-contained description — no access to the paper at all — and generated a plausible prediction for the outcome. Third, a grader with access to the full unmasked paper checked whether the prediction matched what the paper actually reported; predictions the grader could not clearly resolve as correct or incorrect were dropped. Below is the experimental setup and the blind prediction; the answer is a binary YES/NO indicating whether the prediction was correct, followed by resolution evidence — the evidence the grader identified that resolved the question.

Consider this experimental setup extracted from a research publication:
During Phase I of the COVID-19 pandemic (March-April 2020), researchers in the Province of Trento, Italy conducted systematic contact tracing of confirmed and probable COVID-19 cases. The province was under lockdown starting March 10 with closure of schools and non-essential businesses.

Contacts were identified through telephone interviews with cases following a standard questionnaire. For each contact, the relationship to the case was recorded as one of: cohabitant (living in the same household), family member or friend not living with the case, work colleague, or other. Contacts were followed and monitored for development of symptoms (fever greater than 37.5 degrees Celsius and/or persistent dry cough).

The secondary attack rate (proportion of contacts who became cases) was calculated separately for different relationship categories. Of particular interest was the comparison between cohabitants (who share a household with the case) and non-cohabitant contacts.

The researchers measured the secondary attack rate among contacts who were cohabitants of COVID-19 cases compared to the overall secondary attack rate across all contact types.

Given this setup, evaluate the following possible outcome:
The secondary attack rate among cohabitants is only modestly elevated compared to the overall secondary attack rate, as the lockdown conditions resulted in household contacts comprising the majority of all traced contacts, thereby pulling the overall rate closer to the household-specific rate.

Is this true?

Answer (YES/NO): YES